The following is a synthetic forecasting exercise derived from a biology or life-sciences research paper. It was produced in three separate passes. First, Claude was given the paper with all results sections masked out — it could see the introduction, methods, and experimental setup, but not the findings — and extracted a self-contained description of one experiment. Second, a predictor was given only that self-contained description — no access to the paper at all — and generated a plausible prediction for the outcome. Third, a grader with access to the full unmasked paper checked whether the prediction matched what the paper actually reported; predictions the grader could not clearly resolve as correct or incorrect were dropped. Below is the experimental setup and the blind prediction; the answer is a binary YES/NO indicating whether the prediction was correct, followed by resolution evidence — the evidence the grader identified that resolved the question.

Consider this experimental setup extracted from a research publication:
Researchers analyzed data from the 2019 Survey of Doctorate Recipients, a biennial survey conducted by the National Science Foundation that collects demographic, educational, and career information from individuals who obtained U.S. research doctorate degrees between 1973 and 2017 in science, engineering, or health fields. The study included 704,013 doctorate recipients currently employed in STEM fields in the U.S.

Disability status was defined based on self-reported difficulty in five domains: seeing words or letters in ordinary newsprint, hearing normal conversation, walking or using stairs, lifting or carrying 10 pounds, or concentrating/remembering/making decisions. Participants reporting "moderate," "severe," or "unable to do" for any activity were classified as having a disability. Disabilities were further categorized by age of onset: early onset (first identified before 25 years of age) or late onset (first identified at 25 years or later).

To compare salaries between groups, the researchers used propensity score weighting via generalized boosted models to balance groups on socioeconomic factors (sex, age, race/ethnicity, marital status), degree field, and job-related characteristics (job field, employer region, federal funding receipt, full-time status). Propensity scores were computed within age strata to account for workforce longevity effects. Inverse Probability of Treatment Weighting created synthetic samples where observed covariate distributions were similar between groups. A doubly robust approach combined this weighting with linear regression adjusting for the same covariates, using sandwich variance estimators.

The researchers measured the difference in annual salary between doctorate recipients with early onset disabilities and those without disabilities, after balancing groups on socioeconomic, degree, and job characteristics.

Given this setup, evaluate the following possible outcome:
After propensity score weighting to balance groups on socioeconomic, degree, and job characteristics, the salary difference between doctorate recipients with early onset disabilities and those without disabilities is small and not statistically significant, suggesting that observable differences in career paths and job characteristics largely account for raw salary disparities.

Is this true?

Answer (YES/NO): NO